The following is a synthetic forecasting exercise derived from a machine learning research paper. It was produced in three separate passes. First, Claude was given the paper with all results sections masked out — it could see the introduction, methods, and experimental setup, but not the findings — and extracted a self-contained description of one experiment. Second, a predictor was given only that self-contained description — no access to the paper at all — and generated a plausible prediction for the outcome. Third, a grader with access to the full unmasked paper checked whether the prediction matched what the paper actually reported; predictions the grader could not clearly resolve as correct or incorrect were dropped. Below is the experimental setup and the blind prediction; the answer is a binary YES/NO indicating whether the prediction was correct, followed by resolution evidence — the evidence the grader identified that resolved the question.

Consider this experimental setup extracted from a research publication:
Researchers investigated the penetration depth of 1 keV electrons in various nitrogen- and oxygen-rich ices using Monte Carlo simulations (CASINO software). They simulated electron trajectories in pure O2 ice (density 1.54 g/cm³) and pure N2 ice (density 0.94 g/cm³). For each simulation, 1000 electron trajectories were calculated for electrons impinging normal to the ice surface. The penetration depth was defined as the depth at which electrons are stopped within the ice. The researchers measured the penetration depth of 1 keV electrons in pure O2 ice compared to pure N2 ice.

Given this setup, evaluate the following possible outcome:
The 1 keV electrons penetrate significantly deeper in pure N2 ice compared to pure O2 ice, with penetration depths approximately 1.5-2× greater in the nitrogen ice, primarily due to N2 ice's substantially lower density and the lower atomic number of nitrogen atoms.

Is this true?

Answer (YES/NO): YES